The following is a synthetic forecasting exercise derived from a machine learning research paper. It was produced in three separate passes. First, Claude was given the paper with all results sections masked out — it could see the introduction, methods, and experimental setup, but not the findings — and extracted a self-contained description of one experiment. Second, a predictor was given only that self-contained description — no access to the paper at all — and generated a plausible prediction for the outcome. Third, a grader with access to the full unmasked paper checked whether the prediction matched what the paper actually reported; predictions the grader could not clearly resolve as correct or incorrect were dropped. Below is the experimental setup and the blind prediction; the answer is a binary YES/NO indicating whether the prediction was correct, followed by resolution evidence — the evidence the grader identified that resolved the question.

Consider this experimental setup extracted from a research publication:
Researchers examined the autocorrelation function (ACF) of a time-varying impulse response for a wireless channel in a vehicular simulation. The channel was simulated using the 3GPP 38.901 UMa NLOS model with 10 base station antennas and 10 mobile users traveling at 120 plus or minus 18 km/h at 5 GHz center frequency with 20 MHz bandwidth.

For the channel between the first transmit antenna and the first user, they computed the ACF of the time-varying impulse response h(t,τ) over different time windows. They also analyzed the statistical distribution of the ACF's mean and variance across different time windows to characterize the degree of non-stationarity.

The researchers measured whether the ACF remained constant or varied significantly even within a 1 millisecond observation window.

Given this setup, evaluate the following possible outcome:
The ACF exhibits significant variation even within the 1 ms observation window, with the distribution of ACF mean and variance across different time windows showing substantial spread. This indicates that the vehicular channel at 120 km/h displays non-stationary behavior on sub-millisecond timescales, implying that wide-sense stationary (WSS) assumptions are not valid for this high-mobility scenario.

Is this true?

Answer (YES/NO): YES